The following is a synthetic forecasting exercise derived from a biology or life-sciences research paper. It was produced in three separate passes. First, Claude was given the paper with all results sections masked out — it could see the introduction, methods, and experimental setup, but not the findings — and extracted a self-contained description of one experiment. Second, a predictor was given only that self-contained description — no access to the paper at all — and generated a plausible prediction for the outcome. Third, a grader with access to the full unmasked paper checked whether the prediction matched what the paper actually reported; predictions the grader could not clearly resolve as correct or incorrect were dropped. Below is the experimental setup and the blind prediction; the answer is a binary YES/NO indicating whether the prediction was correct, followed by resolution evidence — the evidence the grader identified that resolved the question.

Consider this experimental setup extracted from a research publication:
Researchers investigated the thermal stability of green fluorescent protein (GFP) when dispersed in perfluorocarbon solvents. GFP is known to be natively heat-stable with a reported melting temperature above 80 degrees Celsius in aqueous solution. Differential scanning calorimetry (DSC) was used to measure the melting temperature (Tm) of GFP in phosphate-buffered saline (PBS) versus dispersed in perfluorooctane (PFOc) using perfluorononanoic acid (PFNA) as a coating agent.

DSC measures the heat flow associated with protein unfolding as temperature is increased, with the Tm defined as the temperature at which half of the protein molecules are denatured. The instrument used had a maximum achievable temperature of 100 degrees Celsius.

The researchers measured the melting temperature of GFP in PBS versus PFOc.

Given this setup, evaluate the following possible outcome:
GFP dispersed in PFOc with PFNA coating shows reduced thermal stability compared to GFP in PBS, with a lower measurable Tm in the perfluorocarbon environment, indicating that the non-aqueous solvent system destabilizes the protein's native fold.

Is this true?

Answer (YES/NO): NO